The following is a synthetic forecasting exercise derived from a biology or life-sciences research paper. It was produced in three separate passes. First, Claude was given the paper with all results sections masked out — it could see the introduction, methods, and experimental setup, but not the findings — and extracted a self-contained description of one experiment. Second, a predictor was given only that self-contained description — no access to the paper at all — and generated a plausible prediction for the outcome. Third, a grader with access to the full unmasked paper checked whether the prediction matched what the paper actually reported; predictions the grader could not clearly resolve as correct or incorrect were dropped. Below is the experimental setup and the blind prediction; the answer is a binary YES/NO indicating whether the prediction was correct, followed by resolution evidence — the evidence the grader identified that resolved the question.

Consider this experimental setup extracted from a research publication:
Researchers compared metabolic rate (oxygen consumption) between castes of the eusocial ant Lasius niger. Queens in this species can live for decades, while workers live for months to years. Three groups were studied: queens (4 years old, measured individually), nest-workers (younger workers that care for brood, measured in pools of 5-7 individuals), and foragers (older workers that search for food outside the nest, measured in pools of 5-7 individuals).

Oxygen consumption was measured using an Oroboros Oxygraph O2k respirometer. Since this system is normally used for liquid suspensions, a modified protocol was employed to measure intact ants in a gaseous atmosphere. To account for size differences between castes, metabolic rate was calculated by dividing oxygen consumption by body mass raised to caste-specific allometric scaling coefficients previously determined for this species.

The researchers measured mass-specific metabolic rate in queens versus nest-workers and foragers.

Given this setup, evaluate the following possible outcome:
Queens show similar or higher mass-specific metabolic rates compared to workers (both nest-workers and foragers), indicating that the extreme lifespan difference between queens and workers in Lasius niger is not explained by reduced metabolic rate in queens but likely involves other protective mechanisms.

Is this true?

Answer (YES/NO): NO